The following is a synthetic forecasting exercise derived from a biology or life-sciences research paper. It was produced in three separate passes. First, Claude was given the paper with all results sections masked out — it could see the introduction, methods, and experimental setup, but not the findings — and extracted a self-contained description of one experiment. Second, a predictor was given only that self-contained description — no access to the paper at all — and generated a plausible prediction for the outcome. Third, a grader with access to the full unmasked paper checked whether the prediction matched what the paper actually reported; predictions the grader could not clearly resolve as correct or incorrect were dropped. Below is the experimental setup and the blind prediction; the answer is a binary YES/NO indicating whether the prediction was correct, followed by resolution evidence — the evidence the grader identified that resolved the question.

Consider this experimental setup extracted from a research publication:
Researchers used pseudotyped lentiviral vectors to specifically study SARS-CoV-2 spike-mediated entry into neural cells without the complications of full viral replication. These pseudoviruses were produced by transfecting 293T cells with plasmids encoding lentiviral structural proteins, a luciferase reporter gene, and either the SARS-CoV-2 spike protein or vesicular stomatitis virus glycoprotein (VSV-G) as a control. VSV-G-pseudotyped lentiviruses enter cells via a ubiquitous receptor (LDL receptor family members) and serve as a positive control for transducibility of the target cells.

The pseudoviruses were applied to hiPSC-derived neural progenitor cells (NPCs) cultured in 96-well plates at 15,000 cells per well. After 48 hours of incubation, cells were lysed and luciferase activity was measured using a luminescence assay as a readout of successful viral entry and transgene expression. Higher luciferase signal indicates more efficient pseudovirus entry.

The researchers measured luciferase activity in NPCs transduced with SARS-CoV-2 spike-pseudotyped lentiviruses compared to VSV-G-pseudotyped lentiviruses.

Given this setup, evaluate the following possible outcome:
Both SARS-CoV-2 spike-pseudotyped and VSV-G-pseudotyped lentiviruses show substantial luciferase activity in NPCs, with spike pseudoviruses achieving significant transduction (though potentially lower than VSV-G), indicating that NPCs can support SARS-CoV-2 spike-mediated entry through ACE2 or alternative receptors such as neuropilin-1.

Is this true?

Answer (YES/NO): NO